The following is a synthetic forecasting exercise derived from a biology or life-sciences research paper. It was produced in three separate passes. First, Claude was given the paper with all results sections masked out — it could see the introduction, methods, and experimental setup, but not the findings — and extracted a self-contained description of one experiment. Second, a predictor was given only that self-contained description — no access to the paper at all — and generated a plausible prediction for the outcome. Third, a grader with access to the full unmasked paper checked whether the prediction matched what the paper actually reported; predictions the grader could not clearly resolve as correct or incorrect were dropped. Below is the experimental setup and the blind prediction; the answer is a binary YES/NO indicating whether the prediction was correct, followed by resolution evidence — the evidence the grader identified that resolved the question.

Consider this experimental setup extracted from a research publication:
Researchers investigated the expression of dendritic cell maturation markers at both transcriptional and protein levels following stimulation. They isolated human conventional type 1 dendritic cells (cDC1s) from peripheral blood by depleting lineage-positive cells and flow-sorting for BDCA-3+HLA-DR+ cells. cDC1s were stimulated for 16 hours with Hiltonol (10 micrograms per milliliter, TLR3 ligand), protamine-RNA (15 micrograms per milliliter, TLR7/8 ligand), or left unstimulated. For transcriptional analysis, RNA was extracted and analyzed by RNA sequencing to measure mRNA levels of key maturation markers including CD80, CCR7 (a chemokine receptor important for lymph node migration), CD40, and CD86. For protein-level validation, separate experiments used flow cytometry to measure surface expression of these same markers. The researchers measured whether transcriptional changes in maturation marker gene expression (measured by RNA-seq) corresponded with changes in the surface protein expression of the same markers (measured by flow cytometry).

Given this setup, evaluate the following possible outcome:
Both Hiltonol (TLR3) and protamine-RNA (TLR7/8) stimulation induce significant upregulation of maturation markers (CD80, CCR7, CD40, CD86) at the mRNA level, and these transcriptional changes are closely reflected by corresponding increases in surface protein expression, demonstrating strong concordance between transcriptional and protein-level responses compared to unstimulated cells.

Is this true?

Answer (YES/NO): NO